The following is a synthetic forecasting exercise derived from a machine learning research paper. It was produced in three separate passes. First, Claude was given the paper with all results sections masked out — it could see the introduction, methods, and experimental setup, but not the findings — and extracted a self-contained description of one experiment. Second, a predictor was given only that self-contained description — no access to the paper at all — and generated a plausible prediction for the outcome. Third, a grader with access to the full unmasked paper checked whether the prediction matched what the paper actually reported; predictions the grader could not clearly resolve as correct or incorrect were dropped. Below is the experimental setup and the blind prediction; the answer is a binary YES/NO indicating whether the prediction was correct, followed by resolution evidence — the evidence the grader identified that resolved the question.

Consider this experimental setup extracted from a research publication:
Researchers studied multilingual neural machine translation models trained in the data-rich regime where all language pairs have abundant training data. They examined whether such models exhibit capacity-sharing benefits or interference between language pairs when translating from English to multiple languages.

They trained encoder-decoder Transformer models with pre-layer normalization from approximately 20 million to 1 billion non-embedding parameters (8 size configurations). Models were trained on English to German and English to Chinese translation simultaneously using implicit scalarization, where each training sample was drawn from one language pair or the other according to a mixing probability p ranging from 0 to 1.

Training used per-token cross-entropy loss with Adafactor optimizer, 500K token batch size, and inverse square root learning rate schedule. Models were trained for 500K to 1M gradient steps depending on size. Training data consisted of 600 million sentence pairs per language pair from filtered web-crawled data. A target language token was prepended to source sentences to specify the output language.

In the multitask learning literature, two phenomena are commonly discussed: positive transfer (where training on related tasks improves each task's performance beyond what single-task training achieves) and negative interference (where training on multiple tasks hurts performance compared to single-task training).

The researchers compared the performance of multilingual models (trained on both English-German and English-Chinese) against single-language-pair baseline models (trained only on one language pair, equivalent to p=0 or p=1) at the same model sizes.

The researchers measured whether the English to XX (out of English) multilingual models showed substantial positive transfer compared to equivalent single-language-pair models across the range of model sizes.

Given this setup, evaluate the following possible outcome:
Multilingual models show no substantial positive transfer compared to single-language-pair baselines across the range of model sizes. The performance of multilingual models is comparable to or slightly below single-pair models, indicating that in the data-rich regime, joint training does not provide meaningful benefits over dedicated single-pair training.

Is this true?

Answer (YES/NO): YES